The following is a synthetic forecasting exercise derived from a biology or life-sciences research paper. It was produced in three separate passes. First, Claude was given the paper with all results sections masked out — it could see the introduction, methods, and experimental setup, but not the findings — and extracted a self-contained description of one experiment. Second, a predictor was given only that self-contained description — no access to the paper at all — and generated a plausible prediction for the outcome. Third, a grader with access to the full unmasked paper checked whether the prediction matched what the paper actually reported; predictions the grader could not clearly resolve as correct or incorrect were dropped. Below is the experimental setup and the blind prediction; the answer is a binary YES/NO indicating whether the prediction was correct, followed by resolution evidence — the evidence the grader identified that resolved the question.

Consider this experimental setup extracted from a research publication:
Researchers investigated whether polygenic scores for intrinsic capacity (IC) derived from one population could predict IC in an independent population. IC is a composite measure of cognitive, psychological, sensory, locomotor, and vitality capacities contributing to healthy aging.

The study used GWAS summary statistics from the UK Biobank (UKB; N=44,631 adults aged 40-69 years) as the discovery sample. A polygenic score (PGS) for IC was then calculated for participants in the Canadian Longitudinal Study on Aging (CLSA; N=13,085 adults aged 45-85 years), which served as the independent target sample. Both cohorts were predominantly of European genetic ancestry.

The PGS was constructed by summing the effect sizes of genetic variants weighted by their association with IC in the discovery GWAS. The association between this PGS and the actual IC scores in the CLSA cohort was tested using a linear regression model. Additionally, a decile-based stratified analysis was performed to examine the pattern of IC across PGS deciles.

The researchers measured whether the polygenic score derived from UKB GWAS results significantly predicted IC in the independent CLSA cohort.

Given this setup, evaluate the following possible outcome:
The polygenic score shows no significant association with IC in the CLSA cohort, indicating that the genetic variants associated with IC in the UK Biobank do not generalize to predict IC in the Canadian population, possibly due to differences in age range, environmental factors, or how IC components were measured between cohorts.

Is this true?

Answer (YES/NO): NO